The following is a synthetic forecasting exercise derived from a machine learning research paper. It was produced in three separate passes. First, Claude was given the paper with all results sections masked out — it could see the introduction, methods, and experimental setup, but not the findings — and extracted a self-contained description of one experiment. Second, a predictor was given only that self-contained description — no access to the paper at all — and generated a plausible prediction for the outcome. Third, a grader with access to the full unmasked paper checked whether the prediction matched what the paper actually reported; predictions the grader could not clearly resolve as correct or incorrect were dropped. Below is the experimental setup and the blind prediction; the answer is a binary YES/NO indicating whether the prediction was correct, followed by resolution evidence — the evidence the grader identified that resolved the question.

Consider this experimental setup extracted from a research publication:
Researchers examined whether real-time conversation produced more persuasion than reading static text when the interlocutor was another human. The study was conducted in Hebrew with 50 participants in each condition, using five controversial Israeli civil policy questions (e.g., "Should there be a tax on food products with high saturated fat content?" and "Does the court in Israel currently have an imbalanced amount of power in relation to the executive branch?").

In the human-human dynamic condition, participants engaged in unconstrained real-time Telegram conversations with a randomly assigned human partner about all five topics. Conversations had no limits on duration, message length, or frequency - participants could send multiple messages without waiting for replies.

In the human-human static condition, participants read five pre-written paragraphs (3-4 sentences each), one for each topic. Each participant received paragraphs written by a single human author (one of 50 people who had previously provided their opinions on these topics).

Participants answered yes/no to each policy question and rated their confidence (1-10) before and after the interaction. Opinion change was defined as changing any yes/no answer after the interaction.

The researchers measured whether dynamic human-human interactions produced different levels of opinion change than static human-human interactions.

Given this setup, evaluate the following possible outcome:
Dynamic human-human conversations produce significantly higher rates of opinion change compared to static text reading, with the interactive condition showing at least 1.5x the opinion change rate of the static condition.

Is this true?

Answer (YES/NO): NO